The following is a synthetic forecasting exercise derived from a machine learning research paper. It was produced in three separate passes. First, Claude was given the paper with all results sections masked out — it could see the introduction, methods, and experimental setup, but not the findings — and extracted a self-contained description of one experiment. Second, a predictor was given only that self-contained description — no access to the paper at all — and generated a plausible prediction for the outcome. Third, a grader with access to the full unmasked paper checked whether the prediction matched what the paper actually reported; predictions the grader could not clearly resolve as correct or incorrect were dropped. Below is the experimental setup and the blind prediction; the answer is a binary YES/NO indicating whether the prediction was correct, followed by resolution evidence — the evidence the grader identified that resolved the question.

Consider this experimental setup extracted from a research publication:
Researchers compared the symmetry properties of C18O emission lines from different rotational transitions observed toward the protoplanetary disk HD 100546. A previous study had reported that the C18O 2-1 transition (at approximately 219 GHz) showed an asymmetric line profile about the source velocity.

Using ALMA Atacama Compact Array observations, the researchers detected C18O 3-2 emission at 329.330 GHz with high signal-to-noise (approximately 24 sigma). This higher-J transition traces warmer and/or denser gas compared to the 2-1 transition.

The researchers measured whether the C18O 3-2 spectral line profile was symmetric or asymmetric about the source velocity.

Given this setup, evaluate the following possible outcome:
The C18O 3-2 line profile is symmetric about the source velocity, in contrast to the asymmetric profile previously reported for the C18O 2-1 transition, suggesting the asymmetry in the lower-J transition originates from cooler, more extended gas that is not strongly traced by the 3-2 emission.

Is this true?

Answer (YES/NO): YES